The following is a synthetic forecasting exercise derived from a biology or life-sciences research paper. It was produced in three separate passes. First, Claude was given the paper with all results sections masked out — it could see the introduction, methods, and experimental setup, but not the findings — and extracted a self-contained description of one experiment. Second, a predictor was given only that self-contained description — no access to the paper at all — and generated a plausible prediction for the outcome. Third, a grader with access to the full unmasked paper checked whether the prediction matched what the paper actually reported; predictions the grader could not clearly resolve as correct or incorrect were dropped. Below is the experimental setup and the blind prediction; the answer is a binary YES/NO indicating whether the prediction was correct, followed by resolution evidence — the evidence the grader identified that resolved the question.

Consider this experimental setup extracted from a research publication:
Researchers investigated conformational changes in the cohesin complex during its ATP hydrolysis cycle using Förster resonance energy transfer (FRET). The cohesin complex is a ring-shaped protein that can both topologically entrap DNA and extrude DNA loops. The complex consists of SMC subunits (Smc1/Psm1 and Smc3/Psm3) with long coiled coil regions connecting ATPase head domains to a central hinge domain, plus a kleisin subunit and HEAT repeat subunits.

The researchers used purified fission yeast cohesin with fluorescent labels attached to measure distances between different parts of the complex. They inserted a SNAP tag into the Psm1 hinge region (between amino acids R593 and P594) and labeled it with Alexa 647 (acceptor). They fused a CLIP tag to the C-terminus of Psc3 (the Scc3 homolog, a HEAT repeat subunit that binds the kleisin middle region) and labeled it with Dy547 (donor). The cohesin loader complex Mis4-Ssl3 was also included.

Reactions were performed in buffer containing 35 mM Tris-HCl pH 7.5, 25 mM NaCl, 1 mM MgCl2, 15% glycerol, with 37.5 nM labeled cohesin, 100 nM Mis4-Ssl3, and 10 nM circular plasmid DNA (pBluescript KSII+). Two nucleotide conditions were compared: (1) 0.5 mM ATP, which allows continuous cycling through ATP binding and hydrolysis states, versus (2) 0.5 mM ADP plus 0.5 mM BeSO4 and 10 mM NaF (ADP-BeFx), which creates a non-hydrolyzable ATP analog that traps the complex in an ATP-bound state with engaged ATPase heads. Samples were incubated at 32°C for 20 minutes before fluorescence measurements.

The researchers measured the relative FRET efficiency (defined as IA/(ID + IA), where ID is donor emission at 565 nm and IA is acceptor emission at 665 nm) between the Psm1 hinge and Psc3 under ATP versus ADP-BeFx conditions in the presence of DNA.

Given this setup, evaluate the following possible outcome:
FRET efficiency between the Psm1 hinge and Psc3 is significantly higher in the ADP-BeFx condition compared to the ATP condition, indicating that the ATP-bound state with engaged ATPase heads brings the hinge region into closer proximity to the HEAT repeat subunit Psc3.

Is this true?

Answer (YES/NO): NO